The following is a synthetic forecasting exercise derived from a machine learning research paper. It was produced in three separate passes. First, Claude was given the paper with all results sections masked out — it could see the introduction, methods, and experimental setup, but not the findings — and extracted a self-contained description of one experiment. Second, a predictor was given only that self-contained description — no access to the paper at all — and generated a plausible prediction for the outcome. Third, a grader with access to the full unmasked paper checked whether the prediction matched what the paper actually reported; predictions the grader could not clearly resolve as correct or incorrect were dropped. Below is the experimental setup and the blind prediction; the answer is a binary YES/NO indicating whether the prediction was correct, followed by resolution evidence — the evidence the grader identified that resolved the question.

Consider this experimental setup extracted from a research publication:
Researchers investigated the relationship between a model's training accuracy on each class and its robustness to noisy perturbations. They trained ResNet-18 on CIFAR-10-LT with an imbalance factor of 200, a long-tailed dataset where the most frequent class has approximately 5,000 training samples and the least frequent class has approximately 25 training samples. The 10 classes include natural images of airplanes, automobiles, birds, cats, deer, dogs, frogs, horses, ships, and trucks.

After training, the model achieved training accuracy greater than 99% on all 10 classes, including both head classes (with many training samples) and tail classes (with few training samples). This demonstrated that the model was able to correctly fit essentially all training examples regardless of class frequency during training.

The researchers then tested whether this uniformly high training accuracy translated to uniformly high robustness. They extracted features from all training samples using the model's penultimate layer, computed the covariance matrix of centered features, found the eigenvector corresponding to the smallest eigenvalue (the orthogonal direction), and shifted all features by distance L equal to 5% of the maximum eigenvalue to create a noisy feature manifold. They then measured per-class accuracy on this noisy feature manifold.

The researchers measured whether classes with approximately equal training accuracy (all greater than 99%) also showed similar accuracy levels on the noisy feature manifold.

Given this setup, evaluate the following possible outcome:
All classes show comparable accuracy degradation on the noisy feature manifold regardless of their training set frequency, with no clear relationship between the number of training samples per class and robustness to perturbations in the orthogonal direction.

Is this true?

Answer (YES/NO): NO